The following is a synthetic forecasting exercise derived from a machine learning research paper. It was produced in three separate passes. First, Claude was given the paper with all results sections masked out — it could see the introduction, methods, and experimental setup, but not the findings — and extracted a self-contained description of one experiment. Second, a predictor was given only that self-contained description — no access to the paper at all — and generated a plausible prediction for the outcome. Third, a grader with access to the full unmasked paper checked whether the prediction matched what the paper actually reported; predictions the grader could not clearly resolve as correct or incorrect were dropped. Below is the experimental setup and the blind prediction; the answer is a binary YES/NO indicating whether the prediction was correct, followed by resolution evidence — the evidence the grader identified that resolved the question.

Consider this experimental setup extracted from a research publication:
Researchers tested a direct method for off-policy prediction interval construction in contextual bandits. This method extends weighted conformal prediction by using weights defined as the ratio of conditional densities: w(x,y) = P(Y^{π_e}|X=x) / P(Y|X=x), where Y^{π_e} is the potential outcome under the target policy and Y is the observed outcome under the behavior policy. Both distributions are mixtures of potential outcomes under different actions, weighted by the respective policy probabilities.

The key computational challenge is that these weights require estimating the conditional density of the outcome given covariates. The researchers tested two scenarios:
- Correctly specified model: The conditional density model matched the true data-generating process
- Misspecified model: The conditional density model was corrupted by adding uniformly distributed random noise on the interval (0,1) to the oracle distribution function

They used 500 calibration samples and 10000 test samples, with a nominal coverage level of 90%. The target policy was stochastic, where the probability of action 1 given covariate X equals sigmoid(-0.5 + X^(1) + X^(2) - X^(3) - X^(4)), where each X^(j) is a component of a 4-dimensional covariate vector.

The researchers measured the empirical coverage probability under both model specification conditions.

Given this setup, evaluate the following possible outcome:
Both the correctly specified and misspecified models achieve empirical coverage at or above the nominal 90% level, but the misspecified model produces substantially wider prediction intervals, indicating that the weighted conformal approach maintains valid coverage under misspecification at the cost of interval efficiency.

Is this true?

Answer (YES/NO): NO